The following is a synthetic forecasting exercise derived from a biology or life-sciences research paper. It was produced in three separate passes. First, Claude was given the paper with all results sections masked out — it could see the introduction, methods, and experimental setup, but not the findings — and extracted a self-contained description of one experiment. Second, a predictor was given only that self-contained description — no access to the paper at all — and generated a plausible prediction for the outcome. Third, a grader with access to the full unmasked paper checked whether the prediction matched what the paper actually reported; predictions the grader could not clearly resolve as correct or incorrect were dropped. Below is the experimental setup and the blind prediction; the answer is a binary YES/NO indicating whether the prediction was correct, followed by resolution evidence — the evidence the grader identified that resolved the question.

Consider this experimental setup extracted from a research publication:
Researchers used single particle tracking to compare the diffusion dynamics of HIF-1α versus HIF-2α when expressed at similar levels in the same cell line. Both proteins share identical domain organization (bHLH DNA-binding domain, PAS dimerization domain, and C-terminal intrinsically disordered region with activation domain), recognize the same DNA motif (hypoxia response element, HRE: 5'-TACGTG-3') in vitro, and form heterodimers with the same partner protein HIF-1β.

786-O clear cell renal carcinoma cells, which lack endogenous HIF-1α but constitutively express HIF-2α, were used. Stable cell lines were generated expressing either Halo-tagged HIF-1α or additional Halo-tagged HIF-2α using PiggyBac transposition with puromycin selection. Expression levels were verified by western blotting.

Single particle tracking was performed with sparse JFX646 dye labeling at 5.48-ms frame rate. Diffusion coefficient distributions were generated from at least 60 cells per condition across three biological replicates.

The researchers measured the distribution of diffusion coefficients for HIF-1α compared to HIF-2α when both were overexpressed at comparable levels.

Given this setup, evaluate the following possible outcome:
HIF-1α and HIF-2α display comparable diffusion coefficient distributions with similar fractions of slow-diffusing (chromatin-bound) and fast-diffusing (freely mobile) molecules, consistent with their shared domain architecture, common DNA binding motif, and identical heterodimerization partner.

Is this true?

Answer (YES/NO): NO